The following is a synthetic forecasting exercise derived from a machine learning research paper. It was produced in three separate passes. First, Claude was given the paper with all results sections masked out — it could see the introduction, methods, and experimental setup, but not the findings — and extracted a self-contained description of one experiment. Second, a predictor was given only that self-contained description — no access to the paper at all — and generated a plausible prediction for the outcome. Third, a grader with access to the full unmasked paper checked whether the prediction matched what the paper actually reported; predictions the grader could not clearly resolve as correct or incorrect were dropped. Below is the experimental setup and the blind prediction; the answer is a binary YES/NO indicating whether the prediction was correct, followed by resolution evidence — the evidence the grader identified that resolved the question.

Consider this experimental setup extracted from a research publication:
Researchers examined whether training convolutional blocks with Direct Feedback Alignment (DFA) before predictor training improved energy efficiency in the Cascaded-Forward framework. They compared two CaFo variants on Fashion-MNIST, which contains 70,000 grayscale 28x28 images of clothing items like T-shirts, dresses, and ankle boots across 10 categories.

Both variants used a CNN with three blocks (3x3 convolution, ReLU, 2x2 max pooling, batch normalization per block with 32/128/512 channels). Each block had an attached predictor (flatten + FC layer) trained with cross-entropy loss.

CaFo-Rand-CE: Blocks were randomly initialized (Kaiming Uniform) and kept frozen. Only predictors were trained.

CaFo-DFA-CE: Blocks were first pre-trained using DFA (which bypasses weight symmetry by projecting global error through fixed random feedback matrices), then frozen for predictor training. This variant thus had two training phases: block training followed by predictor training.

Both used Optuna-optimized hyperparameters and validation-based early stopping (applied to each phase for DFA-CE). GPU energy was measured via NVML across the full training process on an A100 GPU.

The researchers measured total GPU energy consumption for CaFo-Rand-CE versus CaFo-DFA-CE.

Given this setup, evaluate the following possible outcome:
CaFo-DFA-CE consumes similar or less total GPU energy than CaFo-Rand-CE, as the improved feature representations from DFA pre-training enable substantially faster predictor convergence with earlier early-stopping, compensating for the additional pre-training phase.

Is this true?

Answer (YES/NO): NO